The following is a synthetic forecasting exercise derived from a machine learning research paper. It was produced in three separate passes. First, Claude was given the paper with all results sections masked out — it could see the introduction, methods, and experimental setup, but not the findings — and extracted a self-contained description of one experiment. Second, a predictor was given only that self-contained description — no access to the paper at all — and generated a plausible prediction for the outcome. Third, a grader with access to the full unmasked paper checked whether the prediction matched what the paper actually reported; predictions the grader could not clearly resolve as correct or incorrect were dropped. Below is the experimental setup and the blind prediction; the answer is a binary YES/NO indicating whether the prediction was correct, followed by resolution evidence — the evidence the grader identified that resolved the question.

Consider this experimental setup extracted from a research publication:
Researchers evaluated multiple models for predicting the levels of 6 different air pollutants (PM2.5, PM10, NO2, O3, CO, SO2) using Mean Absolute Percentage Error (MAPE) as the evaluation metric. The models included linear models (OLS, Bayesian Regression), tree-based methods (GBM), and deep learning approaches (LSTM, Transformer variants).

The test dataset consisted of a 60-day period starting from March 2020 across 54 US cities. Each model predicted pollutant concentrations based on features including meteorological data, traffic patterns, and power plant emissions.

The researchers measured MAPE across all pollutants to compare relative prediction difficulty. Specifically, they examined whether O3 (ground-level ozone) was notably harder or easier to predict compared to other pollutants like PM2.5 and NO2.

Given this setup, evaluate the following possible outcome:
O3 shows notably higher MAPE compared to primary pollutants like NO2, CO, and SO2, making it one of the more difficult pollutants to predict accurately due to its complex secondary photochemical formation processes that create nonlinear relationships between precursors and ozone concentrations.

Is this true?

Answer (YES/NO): YES